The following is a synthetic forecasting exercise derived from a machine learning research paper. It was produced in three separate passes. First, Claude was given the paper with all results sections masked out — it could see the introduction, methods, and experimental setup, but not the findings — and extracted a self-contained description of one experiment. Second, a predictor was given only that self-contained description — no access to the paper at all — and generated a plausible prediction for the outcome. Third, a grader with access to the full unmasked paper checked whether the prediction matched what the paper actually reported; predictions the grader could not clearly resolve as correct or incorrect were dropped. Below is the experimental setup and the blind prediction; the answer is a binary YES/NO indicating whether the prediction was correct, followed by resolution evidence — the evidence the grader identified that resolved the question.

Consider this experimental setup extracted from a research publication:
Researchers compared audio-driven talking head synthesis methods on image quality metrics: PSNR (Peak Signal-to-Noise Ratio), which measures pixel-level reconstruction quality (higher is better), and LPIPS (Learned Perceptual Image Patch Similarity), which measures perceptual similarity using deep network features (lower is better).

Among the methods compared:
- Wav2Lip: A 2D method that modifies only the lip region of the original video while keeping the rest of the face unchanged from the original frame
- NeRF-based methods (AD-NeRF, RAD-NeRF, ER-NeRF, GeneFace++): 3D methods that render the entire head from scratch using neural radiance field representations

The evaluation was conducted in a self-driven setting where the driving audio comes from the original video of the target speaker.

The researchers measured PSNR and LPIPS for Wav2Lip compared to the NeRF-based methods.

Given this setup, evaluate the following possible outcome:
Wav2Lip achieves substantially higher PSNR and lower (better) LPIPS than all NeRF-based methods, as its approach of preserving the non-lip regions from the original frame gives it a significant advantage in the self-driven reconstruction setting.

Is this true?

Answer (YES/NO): YES